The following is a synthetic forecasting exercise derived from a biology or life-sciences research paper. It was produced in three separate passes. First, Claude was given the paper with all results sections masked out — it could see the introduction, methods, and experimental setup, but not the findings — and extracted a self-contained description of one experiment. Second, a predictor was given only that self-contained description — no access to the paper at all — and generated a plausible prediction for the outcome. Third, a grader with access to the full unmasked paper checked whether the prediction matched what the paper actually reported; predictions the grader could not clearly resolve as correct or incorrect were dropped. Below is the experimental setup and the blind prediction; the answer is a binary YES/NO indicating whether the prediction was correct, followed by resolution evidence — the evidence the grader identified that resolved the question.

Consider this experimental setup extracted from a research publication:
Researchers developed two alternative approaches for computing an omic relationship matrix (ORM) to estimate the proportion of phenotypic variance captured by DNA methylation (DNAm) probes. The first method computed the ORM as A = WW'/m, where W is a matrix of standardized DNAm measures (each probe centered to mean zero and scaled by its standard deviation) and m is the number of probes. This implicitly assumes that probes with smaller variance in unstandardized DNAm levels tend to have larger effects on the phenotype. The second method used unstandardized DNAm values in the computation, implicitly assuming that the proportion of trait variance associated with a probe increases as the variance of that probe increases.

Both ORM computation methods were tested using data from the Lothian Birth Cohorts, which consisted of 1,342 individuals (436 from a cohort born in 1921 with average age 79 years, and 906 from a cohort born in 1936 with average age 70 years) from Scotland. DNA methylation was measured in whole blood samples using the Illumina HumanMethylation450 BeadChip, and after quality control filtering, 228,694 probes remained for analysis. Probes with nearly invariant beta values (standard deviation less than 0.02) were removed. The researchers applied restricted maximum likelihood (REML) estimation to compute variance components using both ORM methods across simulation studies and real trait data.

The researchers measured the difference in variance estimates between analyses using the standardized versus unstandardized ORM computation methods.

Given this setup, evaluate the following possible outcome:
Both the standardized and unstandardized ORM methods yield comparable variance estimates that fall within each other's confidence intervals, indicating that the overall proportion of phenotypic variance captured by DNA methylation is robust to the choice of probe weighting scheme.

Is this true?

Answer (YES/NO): YES